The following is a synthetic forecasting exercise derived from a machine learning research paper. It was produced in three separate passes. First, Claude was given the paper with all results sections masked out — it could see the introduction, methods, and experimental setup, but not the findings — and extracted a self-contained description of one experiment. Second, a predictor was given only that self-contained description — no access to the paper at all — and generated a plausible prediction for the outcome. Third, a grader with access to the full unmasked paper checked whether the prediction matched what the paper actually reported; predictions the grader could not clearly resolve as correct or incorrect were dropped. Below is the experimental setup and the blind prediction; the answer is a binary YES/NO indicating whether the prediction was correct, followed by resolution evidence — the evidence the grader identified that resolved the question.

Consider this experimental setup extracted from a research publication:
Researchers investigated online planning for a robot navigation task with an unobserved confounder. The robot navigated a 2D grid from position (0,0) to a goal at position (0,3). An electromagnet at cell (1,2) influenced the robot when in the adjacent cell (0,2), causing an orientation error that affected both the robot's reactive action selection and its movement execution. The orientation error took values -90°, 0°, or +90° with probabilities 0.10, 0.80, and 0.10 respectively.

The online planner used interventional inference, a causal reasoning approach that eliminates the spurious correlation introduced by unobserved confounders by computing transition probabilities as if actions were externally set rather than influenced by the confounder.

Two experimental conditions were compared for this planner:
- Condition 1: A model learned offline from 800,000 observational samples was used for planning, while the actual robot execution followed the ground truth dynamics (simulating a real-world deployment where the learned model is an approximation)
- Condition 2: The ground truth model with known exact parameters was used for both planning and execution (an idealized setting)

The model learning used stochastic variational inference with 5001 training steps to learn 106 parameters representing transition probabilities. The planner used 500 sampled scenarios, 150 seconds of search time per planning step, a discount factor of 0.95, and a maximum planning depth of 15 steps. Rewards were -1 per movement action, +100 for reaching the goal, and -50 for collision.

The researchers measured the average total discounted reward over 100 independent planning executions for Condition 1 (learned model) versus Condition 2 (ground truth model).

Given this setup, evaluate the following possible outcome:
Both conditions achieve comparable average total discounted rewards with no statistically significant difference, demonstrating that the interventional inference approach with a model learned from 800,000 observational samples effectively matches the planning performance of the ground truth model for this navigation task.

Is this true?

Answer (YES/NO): YES